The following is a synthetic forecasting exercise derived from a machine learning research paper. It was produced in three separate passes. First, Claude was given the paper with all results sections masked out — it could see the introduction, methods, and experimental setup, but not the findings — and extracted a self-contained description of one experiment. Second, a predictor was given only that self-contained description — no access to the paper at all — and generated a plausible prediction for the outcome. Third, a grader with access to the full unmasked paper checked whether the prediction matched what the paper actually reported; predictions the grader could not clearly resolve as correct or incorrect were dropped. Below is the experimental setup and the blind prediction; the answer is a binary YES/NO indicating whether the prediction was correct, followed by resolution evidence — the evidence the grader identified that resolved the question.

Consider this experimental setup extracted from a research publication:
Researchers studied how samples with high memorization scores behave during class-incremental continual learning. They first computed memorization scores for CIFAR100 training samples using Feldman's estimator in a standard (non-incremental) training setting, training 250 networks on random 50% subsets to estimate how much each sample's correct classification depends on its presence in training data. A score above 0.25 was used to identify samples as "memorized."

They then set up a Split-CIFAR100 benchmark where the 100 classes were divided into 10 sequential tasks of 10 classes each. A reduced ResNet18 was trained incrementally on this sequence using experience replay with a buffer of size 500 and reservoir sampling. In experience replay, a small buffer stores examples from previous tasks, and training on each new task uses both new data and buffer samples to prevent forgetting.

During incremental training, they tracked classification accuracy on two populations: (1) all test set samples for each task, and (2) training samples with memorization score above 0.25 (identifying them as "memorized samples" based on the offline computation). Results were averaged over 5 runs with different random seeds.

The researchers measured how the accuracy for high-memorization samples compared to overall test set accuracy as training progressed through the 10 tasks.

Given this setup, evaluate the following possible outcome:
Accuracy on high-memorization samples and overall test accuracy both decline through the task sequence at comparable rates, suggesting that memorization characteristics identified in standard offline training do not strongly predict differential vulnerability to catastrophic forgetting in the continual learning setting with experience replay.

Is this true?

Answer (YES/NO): NO